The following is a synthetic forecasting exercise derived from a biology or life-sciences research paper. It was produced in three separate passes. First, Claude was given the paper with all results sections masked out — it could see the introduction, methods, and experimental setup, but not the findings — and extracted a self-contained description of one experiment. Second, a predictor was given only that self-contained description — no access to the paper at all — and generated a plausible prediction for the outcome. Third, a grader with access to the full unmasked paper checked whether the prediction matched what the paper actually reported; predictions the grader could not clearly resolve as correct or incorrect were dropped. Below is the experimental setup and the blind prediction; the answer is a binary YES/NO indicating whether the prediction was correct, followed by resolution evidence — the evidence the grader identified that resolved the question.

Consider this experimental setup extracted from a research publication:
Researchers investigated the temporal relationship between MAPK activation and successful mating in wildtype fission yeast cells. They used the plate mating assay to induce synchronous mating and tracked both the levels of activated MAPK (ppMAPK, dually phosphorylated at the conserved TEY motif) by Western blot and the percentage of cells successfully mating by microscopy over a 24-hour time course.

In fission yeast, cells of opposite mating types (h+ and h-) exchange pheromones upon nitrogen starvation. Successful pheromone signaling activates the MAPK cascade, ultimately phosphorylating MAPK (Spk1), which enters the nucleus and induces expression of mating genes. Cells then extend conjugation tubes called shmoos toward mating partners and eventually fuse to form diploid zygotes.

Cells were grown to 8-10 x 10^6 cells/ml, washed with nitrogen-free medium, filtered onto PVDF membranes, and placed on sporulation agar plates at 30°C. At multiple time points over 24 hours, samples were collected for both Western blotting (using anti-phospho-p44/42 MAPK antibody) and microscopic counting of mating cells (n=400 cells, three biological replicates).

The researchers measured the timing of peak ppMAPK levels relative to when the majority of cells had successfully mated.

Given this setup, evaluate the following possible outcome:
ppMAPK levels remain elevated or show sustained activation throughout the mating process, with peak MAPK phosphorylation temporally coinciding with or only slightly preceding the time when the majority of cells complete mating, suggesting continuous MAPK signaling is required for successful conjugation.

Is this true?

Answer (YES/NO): NO